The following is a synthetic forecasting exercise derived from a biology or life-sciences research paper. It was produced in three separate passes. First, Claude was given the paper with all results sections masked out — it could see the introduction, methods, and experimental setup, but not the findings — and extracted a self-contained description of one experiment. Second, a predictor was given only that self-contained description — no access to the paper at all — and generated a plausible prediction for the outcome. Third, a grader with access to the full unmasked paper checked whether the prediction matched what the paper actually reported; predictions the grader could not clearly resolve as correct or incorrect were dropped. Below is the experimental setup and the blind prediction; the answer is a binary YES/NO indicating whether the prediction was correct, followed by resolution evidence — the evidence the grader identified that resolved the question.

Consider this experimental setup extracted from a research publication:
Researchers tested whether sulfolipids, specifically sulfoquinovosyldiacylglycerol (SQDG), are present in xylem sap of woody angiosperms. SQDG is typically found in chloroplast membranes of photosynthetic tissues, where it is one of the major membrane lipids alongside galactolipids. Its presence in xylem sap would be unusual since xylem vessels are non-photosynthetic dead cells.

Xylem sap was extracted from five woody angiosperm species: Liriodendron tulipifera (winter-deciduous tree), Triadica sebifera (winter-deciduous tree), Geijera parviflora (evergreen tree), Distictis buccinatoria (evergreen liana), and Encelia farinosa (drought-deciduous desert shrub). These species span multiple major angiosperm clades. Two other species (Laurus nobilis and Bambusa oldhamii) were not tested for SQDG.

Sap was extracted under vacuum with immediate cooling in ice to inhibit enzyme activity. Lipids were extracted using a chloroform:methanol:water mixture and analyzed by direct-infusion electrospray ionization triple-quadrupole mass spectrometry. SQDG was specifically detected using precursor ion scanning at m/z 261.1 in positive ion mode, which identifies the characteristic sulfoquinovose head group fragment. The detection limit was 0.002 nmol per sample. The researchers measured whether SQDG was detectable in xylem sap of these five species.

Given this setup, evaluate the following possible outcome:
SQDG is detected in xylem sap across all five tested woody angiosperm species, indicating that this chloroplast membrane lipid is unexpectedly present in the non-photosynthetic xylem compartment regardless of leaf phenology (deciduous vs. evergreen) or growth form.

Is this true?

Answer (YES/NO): NO